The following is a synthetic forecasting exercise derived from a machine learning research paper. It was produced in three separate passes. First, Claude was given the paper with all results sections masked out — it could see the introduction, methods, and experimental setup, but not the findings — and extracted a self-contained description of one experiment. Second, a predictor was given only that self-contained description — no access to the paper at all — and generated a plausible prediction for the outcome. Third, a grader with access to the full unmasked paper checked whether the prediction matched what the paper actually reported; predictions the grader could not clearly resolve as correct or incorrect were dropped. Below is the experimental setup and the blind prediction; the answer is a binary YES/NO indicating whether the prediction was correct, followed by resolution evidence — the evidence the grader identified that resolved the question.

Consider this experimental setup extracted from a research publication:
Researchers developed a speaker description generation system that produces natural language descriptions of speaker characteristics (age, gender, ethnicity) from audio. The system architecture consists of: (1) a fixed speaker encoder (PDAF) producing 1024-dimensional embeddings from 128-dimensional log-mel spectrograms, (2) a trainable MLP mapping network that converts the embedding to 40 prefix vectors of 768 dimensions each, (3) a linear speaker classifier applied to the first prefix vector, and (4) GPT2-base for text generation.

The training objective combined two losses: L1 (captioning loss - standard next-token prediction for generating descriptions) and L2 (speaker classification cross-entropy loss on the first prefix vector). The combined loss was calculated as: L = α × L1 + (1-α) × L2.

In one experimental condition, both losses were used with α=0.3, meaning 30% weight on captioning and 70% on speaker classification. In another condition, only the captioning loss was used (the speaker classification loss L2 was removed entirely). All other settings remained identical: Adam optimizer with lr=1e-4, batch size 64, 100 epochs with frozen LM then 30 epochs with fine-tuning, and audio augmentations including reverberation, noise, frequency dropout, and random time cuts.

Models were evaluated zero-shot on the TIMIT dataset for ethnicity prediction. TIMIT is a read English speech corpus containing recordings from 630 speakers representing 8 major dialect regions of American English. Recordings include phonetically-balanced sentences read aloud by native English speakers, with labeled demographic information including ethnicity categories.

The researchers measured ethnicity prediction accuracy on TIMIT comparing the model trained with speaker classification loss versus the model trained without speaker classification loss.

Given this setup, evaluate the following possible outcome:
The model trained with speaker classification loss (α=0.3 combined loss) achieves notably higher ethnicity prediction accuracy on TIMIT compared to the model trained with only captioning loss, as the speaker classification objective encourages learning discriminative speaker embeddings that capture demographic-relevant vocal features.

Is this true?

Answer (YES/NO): YES